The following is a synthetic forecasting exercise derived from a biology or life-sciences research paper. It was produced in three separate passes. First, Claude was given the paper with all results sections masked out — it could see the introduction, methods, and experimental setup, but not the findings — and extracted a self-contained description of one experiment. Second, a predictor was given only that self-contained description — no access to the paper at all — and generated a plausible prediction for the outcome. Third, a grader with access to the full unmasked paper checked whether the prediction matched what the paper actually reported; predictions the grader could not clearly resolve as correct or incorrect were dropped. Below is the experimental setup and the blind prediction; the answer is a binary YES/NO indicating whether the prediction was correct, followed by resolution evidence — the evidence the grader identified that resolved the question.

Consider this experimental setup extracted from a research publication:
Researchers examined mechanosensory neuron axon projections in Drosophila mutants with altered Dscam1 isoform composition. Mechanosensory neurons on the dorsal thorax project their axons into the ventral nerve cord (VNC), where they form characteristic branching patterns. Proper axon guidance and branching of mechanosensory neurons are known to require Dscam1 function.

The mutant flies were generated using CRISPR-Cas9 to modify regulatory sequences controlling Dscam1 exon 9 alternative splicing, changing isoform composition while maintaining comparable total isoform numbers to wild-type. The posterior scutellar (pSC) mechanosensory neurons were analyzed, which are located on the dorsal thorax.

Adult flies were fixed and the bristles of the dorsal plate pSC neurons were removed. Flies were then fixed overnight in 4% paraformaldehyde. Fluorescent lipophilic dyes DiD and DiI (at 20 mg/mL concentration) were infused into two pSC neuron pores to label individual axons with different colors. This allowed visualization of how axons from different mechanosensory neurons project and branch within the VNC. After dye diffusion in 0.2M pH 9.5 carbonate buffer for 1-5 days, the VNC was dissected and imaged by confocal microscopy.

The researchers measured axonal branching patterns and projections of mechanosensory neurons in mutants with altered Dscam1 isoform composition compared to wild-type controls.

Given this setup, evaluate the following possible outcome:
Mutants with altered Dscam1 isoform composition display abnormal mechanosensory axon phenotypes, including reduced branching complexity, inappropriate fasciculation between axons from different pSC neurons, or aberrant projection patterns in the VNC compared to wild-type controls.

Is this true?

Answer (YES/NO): YES